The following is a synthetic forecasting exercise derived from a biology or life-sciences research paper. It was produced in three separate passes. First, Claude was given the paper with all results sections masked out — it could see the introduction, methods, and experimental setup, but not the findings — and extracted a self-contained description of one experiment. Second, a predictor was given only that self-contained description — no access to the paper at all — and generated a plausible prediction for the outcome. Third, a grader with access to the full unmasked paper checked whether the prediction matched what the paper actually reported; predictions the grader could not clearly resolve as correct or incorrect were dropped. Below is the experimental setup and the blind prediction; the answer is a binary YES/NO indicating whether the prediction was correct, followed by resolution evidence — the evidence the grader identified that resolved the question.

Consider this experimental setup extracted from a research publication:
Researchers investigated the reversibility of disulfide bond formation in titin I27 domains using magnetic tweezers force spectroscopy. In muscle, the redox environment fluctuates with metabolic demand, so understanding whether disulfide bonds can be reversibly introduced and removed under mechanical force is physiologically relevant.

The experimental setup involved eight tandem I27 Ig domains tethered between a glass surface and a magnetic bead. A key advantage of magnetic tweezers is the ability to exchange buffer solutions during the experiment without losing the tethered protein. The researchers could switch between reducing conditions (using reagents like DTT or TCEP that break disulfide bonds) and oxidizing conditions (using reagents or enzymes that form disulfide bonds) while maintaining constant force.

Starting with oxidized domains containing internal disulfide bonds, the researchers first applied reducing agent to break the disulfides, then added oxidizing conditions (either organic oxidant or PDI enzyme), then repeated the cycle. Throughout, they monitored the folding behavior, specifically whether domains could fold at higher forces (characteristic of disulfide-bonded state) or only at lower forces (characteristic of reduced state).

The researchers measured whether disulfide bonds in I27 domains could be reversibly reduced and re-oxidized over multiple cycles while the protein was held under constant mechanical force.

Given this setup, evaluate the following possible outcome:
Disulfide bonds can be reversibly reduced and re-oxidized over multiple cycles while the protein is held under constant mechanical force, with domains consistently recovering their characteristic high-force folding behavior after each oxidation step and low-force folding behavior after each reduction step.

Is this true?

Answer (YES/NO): YES